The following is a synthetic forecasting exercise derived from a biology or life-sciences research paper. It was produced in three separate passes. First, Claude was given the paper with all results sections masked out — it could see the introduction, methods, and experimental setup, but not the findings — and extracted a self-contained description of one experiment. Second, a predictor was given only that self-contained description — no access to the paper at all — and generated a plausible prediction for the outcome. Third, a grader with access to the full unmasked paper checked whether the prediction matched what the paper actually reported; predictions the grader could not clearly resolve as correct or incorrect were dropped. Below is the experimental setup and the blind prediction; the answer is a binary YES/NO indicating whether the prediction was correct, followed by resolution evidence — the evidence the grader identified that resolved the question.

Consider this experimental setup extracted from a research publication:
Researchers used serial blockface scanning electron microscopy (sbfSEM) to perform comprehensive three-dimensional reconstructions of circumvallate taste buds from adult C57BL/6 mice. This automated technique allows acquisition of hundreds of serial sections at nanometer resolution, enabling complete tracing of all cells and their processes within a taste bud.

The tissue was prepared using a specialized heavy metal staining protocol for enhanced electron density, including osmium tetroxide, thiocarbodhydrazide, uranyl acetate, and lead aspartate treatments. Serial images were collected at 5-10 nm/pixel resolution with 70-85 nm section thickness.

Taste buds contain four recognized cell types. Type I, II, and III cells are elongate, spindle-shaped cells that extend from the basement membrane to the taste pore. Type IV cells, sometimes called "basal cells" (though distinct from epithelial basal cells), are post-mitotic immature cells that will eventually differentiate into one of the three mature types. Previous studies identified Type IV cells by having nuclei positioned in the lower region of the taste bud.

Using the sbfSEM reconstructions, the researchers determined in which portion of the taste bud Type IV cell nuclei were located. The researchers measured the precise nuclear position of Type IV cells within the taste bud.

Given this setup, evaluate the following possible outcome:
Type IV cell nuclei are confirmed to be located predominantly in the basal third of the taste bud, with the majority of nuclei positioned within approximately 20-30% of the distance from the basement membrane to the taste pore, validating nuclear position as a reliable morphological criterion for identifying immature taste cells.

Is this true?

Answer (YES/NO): NO